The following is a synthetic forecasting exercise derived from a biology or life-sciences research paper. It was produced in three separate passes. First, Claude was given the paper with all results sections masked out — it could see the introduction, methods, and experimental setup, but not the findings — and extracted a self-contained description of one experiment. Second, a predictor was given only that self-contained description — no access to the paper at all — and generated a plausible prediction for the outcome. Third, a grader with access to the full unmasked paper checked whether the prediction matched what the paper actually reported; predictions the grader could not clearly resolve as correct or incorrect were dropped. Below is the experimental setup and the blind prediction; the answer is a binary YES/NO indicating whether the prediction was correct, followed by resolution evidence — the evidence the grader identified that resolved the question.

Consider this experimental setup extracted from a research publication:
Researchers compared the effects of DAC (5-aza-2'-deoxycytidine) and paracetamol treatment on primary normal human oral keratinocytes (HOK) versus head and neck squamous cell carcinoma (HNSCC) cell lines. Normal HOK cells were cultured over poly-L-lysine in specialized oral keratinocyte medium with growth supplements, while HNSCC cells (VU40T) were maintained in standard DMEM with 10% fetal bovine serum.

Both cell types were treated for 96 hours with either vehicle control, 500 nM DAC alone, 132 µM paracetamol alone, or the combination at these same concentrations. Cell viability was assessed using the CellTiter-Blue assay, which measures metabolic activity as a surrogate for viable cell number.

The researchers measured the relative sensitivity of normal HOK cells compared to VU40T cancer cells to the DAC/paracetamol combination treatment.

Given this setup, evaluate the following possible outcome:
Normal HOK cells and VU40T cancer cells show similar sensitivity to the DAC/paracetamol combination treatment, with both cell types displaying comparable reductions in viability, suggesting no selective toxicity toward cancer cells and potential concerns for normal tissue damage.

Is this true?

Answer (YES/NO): NO